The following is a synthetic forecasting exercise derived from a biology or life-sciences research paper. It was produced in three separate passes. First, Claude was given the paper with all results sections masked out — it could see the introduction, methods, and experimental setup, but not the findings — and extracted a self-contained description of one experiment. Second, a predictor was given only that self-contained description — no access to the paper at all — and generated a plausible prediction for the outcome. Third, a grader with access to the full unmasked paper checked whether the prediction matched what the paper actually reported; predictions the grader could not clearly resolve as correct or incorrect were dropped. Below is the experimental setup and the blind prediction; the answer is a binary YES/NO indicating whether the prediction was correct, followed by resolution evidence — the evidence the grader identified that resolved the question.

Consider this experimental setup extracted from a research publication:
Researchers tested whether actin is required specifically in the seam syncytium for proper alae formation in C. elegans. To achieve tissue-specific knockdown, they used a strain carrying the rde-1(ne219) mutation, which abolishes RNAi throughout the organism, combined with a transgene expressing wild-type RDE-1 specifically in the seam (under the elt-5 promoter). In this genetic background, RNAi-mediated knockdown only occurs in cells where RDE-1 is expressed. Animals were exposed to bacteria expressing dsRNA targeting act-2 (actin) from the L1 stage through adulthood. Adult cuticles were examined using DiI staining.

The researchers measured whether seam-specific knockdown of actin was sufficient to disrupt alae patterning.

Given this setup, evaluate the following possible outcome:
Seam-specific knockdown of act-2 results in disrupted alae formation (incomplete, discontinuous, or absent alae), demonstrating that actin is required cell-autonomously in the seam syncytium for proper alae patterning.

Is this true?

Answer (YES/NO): YES